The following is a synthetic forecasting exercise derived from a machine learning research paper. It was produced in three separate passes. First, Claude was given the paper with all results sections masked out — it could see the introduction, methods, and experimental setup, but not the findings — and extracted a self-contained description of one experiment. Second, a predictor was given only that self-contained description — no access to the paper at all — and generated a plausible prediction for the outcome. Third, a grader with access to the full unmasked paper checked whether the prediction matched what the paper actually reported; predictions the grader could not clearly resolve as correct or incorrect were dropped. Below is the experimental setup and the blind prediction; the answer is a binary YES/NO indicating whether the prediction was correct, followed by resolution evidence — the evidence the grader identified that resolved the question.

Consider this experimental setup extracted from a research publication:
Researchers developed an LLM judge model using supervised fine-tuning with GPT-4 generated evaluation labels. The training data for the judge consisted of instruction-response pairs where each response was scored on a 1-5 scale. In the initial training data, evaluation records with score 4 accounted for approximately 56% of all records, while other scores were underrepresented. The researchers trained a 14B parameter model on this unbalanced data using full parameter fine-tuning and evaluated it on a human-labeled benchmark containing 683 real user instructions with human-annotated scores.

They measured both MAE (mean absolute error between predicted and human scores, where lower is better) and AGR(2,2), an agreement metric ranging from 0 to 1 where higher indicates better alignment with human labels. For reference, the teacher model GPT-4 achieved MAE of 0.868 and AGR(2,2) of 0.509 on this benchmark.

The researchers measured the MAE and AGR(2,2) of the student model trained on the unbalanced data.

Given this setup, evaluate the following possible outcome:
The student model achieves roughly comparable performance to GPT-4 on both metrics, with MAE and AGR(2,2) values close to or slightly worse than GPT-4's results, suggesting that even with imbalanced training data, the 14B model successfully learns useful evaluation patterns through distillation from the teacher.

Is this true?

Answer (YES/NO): NO